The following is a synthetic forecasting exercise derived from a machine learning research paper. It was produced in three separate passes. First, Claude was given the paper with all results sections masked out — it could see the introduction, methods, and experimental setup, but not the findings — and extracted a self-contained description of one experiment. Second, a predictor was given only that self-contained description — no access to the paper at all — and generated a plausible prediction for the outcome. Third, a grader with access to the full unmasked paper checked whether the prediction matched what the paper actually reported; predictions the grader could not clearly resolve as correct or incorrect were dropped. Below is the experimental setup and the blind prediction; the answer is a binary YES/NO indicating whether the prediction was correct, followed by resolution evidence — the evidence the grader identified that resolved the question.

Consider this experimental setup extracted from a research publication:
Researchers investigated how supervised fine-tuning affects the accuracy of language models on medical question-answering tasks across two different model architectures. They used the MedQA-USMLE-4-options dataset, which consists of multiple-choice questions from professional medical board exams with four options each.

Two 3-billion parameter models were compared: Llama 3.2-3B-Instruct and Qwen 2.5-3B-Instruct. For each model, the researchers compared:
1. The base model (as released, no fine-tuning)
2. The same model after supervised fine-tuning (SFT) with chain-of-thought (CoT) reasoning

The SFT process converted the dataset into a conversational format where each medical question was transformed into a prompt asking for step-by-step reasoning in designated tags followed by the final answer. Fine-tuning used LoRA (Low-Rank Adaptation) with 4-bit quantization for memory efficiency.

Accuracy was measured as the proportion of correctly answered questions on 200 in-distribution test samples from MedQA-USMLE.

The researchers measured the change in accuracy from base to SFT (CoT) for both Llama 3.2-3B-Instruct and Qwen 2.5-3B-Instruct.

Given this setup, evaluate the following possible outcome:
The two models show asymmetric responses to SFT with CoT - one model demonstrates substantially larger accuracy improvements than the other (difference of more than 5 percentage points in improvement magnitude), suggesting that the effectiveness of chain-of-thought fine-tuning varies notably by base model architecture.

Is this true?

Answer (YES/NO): YES